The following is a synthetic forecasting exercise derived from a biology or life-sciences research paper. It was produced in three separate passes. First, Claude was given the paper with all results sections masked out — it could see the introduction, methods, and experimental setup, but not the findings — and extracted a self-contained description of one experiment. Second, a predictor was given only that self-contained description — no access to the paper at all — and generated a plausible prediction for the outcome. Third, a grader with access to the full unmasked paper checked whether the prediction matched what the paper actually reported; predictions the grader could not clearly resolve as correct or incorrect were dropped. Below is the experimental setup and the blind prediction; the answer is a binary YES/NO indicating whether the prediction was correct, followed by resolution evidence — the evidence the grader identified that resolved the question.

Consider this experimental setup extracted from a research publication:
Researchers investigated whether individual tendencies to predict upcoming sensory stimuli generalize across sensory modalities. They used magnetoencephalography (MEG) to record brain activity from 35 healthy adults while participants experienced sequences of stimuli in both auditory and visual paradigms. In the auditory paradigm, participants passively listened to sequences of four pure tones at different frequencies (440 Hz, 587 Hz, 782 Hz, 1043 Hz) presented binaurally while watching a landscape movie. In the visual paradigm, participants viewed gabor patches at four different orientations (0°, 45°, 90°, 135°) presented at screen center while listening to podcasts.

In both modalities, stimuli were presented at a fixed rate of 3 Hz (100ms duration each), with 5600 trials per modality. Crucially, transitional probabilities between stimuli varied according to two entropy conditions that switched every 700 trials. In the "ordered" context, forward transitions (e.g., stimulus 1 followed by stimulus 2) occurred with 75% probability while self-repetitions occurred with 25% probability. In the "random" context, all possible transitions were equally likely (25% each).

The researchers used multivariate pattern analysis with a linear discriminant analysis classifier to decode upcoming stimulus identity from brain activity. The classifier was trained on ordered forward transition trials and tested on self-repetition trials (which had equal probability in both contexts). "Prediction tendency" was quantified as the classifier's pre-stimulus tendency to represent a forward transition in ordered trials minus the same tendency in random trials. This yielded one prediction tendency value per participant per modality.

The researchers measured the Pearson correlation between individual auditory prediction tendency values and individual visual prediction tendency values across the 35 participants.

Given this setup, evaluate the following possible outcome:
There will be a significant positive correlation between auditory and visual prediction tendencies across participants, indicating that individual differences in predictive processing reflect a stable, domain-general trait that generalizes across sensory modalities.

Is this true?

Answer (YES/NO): NO